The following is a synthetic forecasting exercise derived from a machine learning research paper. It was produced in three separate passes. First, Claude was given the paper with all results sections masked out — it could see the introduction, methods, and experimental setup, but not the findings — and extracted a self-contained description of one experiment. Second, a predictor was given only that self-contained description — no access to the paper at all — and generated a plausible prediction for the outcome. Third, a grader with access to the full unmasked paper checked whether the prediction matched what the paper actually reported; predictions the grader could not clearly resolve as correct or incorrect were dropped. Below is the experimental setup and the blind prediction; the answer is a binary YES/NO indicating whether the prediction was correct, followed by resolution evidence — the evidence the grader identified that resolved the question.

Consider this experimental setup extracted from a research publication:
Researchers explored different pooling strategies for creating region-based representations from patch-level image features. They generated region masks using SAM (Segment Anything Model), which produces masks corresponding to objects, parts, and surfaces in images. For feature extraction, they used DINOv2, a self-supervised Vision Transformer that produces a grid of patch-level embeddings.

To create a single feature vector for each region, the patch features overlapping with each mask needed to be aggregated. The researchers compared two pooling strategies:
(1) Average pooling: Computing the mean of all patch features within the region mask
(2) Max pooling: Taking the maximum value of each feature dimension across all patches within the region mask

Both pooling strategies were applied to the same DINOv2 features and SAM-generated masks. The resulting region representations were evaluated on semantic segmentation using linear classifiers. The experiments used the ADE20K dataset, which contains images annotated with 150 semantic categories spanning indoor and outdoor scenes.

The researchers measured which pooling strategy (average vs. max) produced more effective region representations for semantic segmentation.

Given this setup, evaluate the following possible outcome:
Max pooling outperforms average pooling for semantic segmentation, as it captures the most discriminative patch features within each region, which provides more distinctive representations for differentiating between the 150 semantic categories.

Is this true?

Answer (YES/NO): NO